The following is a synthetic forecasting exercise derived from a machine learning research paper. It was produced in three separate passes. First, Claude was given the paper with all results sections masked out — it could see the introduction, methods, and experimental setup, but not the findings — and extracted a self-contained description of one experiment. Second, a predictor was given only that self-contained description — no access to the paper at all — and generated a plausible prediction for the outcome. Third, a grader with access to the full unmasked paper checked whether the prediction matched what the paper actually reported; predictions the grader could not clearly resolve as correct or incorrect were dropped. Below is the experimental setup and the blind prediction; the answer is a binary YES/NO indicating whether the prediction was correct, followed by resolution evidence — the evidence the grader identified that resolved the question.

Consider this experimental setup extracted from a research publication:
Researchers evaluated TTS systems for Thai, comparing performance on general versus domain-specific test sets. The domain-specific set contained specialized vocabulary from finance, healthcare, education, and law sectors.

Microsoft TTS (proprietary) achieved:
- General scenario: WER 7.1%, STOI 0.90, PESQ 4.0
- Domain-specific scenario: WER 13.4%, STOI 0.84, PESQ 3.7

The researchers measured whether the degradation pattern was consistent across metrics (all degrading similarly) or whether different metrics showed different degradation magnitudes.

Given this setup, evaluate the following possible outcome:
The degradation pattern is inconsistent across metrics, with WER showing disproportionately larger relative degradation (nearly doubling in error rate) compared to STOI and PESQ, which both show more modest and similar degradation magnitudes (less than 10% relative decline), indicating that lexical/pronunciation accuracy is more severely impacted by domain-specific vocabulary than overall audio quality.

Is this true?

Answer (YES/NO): YES